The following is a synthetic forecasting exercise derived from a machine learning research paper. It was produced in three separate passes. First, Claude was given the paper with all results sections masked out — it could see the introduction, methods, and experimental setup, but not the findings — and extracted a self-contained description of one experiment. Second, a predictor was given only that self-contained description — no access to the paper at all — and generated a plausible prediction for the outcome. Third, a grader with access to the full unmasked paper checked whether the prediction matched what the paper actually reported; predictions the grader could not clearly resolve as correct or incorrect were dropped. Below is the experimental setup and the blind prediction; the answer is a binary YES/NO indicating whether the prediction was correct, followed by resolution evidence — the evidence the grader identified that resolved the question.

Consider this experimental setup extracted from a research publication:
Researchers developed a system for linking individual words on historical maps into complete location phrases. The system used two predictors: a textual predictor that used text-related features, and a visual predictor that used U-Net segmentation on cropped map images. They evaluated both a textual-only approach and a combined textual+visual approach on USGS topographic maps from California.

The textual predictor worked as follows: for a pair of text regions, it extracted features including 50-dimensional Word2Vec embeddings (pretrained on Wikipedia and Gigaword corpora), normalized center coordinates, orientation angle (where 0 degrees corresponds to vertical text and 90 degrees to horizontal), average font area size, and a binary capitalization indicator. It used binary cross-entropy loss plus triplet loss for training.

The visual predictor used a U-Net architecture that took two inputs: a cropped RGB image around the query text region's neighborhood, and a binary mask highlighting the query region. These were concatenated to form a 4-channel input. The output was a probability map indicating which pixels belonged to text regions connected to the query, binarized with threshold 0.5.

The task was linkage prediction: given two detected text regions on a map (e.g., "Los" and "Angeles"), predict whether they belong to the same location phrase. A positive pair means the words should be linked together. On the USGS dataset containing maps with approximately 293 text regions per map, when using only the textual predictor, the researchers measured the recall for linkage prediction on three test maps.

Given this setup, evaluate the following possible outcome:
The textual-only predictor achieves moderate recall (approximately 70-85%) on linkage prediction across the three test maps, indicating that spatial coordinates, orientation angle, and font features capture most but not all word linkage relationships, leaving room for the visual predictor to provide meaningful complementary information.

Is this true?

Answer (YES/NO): NO